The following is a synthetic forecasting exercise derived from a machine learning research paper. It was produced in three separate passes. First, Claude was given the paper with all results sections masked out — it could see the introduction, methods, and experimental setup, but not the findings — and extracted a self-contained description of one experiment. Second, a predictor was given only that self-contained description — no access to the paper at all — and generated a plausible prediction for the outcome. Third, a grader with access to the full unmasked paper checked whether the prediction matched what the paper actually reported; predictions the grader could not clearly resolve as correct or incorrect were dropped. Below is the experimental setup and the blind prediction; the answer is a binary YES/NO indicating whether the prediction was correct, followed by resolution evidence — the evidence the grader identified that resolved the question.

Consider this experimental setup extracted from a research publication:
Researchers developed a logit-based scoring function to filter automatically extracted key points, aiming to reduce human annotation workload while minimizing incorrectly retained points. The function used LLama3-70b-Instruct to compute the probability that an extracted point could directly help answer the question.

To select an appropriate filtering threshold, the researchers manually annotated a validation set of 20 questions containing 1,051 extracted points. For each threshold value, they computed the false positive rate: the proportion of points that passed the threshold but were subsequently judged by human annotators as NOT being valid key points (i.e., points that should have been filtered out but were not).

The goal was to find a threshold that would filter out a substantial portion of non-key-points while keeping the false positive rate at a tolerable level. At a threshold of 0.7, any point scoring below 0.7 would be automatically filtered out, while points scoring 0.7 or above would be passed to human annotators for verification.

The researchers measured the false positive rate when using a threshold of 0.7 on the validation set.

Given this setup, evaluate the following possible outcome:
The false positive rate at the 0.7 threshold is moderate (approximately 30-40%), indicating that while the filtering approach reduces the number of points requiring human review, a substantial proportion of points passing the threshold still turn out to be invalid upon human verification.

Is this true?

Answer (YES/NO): NO